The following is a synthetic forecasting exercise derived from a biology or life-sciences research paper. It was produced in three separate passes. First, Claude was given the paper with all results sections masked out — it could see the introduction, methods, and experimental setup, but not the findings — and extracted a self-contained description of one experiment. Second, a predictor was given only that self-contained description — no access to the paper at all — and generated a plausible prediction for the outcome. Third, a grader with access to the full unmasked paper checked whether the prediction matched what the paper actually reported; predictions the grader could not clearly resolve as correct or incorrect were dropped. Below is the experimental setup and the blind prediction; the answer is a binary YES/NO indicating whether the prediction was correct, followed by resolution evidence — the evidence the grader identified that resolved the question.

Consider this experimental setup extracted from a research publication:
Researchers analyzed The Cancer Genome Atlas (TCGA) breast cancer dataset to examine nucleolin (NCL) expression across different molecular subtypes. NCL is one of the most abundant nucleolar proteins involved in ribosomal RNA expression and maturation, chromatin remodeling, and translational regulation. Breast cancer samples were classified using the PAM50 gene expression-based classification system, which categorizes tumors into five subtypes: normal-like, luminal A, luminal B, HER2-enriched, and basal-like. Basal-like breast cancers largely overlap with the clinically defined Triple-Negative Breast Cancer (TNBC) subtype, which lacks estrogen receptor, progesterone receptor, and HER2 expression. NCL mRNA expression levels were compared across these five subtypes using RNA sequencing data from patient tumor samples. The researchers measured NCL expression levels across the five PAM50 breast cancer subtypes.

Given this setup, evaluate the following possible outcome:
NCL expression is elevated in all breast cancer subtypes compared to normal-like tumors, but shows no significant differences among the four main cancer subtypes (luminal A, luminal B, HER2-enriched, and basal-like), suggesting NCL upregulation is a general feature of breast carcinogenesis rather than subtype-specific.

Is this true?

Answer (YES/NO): NO